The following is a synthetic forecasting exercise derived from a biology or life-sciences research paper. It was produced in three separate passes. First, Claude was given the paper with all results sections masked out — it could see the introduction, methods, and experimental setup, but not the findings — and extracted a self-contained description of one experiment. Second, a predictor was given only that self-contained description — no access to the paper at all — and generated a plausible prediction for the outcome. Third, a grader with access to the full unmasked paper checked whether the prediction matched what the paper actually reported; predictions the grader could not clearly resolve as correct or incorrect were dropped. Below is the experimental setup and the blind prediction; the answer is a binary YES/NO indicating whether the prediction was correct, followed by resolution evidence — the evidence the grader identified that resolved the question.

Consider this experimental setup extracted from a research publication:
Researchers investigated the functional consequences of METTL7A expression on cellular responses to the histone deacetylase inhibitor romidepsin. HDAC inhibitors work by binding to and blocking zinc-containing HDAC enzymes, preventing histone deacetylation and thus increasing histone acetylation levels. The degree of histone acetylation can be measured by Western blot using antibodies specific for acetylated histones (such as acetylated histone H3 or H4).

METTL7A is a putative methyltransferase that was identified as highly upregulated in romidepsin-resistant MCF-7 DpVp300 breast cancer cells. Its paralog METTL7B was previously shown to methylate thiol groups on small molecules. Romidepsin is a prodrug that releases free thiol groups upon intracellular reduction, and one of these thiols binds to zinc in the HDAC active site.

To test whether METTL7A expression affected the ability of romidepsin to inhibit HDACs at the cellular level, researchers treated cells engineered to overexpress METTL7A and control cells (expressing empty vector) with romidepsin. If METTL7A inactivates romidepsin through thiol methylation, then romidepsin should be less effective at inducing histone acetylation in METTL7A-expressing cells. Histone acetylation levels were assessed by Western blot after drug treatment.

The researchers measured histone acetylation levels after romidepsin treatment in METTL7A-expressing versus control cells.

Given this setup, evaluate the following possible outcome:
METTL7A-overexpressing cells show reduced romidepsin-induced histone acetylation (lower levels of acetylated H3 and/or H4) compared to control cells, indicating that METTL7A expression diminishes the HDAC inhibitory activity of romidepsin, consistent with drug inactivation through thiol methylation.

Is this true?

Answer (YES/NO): YES